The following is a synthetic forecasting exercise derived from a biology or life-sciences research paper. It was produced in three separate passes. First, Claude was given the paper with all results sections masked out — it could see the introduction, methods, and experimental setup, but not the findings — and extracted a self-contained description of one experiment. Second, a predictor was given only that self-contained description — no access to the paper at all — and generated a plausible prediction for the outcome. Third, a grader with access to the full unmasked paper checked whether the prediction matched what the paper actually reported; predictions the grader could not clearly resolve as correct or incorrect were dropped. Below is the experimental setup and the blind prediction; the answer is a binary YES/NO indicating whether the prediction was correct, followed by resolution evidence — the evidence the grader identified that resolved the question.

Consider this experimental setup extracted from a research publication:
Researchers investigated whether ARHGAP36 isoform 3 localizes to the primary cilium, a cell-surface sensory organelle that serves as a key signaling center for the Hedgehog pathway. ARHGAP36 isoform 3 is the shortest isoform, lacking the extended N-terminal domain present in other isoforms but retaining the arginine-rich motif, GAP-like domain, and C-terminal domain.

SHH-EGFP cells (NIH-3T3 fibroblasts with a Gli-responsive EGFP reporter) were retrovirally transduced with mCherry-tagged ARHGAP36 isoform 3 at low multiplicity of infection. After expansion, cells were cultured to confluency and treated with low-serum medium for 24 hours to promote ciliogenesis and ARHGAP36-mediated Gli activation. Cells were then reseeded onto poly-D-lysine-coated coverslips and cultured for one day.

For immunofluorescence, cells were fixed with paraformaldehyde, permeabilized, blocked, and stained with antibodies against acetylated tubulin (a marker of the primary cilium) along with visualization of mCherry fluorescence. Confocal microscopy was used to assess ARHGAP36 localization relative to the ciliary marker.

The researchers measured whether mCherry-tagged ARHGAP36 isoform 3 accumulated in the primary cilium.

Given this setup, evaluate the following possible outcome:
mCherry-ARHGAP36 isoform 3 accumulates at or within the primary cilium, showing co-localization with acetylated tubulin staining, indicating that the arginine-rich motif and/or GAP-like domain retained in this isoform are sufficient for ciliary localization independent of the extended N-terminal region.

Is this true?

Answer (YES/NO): NO